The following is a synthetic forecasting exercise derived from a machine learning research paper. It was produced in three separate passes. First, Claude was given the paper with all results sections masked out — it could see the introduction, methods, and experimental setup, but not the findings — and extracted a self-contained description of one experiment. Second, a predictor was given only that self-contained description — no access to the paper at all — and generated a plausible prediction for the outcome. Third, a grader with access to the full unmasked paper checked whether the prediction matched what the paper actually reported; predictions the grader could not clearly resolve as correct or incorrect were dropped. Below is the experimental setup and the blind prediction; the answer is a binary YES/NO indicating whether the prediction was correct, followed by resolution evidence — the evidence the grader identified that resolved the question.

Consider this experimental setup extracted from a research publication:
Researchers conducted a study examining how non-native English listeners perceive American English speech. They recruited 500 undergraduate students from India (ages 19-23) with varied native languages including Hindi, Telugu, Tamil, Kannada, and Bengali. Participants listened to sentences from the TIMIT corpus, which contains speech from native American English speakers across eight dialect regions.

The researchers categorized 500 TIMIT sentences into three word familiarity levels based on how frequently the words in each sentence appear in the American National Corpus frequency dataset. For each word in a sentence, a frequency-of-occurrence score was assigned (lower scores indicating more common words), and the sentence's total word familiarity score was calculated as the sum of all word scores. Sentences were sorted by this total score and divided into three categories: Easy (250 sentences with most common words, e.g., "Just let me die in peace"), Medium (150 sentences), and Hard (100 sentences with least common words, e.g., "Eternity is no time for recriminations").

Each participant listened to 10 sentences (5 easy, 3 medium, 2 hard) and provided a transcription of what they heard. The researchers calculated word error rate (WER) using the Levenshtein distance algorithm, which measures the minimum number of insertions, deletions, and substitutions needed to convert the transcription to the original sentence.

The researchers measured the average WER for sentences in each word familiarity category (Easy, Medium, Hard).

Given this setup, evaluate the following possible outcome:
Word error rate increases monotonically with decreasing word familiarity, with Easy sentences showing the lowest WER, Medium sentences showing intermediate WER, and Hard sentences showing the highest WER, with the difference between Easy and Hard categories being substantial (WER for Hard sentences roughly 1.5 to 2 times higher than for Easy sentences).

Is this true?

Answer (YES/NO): YES